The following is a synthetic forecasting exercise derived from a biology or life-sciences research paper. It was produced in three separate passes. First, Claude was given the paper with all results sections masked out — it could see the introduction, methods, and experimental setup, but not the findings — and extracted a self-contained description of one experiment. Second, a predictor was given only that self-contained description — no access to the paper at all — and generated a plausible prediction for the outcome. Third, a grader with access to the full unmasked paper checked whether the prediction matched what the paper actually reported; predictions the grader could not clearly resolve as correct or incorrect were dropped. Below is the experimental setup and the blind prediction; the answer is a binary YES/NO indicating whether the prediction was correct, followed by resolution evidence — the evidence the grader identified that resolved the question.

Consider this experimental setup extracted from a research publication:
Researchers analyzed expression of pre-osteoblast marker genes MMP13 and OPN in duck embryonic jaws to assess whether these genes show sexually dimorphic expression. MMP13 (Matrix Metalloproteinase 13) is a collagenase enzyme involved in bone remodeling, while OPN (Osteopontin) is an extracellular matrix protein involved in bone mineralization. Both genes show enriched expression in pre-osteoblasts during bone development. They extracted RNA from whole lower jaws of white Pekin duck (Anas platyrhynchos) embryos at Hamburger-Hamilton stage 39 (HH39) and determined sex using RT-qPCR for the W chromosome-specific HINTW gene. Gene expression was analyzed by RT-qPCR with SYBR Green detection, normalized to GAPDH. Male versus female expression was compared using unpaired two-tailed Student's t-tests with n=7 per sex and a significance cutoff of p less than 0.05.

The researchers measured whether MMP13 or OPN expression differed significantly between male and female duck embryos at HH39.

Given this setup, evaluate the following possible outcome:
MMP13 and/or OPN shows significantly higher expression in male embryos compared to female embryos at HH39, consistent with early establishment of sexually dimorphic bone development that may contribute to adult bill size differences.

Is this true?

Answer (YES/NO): NO